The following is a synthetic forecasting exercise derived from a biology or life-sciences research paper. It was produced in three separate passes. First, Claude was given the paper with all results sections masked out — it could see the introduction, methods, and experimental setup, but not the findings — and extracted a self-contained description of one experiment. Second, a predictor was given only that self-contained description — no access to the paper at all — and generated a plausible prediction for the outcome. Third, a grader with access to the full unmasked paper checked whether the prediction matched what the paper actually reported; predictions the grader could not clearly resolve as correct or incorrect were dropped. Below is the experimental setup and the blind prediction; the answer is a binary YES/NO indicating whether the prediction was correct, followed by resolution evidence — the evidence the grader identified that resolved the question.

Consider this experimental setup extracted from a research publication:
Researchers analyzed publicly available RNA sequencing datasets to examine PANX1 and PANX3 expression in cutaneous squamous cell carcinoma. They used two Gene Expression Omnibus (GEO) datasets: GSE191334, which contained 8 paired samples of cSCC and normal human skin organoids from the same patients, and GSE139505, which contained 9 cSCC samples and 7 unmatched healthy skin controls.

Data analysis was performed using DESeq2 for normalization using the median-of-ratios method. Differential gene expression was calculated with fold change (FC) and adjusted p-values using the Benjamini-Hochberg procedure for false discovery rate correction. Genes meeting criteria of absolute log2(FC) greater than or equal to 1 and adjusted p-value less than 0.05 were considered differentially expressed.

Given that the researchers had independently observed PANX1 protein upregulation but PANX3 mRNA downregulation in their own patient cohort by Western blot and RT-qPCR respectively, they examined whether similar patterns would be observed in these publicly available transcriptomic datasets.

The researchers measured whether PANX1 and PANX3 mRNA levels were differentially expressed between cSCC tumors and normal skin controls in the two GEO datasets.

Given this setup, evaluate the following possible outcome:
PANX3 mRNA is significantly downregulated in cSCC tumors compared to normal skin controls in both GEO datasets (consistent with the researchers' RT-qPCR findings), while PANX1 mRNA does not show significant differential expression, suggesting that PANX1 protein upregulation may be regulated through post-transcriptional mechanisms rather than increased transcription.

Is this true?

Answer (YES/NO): NO